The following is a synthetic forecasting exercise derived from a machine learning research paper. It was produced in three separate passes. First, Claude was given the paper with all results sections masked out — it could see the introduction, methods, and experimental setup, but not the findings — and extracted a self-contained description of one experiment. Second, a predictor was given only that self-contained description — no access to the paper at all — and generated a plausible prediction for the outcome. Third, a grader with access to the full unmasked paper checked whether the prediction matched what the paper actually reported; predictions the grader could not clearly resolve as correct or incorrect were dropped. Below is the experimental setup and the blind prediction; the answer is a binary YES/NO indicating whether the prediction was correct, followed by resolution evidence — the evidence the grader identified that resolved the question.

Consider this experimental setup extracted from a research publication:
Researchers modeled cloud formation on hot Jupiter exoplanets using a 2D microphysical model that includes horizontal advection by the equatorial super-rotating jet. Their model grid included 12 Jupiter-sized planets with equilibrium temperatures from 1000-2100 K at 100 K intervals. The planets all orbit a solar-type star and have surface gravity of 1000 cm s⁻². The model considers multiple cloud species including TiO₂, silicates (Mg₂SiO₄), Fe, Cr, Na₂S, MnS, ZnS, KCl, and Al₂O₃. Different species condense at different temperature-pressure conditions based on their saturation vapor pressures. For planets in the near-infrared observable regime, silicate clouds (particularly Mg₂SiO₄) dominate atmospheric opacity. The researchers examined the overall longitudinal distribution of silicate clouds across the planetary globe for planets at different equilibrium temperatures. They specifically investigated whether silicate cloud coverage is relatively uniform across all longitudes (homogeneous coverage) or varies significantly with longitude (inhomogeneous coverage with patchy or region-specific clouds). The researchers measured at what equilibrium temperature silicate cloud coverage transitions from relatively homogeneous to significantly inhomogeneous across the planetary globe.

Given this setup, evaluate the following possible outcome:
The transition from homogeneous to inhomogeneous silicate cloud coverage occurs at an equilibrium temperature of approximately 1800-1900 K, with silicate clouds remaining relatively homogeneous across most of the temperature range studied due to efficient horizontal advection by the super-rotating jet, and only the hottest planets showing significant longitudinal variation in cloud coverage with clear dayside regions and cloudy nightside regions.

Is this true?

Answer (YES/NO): NO